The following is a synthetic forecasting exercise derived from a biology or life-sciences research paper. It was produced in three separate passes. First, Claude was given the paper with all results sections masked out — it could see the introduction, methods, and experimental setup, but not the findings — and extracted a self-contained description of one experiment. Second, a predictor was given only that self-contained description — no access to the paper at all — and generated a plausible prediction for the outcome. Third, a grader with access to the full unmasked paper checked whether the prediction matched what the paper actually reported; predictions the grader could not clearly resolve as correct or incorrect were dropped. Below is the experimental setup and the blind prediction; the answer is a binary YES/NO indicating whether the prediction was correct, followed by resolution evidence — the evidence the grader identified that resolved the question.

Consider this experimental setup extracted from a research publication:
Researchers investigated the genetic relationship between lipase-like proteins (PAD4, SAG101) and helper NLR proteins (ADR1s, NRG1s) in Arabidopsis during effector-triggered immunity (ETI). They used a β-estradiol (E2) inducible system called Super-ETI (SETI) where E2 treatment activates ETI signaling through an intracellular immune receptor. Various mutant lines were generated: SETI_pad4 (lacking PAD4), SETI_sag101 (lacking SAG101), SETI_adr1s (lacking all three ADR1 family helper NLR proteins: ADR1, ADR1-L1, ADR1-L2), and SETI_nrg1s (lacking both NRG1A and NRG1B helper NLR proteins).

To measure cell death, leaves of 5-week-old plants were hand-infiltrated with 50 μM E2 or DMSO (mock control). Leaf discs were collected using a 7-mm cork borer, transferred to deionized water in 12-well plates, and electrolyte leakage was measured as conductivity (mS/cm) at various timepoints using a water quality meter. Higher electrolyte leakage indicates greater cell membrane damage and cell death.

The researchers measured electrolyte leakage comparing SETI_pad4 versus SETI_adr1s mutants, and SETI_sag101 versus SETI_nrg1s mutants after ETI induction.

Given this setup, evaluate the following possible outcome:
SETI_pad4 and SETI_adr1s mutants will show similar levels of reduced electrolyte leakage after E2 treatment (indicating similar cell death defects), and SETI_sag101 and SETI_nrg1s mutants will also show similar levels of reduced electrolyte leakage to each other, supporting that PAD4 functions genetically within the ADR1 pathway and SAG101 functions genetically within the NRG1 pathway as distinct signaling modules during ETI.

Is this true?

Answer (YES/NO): NO